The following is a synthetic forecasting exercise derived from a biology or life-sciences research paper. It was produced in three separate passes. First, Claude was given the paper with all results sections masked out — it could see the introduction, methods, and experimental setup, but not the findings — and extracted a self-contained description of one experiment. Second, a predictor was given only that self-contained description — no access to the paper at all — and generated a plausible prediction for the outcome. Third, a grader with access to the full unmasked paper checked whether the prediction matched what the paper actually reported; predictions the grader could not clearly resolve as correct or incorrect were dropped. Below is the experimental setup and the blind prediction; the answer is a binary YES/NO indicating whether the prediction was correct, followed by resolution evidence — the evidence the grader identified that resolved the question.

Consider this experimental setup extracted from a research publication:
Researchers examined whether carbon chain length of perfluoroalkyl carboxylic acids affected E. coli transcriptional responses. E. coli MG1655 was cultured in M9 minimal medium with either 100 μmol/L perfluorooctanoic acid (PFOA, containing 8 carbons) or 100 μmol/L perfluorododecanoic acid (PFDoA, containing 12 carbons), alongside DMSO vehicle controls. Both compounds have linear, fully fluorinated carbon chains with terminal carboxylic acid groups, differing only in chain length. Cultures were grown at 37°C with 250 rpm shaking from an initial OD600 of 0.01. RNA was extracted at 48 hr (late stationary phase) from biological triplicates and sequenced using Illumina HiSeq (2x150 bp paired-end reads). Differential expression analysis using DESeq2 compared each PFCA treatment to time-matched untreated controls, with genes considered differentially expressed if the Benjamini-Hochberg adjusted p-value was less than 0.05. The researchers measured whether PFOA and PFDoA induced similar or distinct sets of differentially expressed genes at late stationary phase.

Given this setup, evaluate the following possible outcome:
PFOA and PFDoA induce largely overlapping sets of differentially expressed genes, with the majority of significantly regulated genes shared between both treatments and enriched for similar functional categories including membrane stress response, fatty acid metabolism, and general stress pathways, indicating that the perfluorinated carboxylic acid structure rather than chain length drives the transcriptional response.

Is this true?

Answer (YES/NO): NO